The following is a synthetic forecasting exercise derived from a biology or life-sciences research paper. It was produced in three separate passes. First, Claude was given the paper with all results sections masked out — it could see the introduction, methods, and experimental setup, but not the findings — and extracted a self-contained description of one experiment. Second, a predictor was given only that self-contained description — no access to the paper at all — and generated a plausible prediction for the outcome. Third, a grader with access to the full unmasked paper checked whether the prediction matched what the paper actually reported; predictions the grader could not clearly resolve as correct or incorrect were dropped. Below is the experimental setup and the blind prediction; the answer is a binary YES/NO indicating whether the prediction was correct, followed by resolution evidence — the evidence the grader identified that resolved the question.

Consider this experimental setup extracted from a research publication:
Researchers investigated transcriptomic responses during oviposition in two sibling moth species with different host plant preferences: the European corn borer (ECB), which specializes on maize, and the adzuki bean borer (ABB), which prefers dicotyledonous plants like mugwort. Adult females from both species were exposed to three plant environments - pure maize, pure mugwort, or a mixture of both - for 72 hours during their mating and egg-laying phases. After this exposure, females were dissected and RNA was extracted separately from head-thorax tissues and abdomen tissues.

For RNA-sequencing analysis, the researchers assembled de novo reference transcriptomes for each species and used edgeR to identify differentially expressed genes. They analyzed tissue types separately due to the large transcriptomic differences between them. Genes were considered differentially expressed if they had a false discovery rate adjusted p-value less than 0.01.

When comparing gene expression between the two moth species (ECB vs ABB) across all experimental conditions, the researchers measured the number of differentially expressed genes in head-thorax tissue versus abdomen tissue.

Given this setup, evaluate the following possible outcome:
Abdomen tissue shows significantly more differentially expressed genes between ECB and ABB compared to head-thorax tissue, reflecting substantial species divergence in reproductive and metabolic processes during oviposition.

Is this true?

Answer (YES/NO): YES